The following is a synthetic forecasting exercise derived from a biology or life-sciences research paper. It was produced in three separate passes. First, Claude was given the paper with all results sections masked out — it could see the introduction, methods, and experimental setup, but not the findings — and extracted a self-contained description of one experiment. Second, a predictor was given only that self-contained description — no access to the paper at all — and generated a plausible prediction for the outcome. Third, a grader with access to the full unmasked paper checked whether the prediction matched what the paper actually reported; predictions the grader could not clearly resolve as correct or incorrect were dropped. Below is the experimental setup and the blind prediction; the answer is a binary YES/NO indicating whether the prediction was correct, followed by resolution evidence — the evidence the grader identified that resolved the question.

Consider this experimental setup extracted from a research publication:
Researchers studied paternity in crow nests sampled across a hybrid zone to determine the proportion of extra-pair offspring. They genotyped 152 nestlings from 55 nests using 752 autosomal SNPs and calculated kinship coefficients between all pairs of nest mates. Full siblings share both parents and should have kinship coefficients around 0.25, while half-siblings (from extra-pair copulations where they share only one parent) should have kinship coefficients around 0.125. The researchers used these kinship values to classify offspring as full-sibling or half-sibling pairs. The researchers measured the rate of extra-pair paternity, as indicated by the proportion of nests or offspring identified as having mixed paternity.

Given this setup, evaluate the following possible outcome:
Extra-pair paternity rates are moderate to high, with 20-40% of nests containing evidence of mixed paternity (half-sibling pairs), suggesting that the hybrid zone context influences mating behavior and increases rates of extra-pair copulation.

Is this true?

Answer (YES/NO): NO